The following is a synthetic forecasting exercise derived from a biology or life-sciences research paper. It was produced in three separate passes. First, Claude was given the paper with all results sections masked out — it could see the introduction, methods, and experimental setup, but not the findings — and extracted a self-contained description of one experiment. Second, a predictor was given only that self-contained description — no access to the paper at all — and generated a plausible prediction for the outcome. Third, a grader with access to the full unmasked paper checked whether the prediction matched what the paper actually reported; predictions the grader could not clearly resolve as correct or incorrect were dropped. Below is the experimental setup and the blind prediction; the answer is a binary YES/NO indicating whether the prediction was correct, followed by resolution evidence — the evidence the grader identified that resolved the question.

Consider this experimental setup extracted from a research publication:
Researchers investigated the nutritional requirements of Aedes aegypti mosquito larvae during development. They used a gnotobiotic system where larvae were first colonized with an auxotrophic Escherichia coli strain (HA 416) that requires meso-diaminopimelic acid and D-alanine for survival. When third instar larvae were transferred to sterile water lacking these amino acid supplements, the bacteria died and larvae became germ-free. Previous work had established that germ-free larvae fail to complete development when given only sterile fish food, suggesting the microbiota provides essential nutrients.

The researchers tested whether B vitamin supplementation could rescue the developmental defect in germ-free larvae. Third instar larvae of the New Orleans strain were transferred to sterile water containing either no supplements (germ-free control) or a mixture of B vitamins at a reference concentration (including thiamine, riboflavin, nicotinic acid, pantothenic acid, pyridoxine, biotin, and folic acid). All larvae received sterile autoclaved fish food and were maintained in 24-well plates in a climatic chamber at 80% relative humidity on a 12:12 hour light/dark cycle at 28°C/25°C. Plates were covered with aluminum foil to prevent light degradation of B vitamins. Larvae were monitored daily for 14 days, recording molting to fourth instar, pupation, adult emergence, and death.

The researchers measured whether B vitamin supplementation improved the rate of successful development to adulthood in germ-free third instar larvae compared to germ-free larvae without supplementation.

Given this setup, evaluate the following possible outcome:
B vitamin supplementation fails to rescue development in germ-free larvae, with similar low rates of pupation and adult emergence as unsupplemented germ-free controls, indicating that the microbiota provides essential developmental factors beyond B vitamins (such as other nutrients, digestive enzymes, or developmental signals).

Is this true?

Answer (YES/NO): YES